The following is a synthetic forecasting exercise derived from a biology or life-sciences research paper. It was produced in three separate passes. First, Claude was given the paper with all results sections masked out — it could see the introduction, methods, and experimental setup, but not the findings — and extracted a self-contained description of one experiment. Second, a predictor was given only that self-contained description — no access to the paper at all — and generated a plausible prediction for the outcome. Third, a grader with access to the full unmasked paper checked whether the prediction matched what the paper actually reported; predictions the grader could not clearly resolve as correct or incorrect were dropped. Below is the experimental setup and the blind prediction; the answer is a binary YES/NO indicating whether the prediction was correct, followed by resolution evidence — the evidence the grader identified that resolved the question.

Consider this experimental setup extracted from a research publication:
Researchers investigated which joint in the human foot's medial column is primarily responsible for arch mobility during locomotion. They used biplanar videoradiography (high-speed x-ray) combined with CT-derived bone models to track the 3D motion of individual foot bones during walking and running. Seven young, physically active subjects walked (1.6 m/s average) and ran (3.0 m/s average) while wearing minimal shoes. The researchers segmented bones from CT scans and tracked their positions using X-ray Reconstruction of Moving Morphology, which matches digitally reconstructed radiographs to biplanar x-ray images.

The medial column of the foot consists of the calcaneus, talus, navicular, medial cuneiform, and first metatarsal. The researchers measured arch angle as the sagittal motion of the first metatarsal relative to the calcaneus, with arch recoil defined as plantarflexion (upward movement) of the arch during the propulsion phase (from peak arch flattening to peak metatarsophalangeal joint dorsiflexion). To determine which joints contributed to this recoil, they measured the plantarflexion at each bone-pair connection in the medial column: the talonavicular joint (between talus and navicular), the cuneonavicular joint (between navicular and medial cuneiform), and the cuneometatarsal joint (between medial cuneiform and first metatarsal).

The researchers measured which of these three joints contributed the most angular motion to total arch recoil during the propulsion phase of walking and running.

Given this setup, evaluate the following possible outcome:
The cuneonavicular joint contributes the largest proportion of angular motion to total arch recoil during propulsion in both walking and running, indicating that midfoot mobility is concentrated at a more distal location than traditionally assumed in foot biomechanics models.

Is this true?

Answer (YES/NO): YES